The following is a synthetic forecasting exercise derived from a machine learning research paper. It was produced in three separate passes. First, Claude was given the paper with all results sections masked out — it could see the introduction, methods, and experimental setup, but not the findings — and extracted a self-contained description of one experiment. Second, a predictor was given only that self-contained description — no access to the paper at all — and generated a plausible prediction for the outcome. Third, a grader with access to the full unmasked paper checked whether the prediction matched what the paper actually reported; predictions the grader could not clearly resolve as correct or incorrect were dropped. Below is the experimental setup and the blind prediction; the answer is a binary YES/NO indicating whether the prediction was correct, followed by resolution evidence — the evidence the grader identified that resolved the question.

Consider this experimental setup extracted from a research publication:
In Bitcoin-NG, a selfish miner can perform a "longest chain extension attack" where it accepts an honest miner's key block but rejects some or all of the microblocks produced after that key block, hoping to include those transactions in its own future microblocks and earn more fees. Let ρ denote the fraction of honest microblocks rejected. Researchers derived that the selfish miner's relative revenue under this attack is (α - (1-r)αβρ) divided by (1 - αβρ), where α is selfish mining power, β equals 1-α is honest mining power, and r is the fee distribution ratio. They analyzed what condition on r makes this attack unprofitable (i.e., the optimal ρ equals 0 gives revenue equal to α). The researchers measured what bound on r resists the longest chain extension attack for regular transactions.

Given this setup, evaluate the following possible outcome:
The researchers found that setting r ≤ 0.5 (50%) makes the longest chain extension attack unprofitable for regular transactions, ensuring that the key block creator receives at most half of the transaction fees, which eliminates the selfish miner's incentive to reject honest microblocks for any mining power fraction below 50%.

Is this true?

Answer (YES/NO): NO